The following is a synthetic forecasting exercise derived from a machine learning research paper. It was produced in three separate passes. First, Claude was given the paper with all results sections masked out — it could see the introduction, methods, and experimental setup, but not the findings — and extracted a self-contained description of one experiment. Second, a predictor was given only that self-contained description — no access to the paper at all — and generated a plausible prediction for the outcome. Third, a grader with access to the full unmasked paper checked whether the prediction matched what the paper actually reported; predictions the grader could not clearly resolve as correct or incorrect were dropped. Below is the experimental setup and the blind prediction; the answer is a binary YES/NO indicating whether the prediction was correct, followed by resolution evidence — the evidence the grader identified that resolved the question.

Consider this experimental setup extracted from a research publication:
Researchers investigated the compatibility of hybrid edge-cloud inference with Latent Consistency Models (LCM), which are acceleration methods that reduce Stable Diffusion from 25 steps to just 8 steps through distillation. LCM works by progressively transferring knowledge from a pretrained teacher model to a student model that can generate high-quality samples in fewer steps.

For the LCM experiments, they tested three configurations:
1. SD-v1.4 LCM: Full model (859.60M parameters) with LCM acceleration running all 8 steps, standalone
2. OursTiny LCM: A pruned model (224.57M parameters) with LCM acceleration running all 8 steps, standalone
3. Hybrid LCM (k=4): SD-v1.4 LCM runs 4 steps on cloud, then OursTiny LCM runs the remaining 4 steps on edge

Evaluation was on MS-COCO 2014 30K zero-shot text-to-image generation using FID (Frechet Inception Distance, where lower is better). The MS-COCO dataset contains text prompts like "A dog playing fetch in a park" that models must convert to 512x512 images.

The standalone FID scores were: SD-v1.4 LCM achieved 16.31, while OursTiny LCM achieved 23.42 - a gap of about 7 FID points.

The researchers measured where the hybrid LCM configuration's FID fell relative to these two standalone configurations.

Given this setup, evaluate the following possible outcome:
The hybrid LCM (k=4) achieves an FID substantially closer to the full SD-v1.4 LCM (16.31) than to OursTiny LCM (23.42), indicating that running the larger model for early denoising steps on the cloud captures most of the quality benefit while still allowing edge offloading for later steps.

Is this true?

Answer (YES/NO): YES